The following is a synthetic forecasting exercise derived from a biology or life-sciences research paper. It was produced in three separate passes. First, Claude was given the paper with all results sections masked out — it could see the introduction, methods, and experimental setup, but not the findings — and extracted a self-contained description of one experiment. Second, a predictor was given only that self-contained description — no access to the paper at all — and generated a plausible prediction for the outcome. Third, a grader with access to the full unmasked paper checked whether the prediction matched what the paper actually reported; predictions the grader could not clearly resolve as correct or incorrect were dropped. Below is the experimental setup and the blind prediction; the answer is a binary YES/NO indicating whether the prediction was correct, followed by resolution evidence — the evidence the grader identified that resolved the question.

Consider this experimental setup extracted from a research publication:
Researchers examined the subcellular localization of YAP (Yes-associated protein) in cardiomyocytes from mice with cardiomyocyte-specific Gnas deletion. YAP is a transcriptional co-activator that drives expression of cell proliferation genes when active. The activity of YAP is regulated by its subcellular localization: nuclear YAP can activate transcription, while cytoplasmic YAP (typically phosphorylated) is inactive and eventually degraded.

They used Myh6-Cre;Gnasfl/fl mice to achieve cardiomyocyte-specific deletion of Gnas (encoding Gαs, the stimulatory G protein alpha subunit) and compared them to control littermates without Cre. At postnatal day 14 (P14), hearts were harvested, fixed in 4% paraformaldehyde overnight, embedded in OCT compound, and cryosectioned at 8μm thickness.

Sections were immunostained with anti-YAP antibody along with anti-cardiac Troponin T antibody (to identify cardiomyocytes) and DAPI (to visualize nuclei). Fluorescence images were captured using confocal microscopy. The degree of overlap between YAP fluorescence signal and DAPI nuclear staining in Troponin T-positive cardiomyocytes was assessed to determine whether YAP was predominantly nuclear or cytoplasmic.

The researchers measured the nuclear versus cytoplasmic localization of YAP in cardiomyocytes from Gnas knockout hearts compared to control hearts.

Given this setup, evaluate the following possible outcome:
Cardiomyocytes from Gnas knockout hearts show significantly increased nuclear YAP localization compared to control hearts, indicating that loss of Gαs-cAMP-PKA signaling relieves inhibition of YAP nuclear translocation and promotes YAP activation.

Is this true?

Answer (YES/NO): YES